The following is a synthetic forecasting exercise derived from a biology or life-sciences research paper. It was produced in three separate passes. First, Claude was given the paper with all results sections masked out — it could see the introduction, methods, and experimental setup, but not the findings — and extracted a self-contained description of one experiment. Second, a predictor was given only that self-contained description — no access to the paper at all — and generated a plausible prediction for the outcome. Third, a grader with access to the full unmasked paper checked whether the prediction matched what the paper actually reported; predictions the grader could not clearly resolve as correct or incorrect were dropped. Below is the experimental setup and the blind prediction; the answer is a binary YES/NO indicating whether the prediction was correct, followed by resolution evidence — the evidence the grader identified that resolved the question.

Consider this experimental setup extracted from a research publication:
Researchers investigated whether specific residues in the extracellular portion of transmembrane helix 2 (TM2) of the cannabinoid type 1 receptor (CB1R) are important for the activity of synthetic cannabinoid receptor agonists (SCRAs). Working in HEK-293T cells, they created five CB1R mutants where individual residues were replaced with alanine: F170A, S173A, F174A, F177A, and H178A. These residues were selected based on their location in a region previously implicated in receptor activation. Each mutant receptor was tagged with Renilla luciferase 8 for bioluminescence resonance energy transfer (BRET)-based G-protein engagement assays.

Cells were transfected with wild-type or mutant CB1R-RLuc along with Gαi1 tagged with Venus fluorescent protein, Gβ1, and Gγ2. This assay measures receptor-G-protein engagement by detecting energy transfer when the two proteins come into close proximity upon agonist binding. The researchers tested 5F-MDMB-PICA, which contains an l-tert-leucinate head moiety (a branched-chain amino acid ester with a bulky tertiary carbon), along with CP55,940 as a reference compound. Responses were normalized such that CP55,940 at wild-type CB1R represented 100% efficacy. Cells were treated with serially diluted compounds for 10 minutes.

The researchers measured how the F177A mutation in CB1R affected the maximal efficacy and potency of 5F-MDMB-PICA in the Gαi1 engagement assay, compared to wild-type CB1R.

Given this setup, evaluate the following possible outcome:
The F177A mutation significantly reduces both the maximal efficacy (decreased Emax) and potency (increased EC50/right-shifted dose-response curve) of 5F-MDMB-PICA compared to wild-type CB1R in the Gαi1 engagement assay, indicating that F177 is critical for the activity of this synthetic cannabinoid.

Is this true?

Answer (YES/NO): YES